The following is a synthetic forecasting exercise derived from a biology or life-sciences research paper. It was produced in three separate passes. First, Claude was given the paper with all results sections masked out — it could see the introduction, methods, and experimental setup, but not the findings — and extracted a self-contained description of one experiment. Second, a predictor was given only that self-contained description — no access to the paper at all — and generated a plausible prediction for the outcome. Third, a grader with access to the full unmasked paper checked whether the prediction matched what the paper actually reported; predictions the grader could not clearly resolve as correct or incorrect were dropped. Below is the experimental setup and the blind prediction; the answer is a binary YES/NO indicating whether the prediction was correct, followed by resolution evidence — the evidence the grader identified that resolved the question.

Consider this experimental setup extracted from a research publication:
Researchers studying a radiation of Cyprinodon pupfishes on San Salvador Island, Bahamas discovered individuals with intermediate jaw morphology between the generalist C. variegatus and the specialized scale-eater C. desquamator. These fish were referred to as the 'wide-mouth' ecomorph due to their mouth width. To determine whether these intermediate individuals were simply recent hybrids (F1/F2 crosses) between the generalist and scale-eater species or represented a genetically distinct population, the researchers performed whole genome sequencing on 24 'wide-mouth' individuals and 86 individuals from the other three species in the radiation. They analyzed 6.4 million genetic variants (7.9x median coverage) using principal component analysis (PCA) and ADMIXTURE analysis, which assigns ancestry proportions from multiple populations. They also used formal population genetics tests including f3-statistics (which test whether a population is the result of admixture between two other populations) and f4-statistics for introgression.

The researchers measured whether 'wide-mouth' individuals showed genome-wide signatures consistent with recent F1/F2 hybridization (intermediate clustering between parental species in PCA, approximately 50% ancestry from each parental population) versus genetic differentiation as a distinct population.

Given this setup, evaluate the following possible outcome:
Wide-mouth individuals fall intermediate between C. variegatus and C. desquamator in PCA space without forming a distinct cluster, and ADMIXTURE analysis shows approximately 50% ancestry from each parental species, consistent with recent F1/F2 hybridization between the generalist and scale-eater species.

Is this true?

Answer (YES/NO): NO